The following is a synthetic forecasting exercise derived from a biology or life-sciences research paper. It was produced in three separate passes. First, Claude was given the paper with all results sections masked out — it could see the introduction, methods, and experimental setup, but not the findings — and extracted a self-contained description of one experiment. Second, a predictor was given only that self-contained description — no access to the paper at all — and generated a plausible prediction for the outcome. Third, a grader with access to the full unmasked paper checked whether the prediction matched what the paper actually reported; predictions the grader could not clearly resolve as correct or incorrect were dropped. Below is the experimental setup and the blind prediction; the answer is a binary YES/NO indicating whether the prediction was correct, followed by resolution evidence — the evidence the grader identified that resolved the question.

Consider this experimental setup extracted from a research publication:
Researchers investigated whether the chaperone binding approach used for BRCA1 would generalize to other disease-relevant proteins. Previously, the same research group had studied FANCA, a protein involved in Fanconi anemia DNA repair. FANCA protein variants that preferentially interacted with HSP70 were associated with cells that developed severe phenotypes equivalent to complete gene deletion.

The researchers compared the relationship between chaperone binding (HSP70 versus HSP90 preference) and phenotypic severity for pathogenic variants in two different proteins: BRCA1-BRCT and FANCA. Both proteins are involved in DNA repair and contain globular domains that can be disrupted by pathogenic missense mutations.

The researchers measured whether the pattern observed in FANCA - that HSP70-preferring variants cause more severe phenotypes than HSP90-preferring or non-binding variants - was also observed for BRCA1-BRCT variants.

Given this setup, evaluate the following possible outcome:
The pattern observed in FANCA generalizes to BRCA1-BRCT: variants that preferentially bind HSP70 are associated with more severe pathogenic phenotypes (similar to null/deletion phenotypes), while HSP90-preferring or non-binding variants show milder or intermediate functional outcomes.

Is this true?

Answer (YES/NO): YES